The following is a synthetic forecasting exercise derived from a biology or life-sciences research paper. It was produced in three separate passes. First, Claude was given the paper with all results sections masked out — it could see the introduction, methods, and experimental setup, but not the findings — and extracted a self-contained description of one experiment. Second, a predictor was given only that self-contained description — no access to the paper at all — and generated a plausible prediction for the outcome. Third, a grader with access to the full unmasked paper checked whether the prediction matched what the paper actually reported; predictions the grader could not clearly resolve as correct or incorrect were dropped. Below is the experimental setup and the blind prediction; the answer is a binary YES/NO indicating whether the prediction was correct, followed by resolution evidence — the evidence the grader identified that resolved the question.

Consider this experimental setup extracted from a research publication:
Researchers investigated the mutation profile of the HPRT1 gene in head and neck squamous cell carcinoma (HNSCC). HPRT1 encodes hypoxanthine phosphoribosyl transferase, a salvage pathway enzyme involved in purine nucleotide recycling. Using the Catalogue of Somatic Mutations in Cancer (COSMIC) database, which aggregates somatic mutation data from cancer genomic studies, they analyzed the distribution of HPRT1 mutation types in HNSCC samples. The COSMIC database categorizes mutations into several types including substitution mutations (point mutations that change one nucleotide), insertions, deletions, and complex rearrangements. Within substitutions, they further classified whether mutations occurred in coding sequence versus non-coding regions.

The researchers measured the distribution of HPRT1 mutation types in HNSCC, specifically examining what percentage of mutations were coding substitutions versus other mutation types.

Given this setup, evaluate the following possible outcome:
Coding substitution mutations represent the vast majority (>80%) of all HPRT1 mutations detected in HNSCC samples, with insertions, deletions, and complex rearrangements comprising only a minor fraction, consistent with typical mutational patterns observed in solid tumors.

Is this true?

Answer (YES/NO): YES